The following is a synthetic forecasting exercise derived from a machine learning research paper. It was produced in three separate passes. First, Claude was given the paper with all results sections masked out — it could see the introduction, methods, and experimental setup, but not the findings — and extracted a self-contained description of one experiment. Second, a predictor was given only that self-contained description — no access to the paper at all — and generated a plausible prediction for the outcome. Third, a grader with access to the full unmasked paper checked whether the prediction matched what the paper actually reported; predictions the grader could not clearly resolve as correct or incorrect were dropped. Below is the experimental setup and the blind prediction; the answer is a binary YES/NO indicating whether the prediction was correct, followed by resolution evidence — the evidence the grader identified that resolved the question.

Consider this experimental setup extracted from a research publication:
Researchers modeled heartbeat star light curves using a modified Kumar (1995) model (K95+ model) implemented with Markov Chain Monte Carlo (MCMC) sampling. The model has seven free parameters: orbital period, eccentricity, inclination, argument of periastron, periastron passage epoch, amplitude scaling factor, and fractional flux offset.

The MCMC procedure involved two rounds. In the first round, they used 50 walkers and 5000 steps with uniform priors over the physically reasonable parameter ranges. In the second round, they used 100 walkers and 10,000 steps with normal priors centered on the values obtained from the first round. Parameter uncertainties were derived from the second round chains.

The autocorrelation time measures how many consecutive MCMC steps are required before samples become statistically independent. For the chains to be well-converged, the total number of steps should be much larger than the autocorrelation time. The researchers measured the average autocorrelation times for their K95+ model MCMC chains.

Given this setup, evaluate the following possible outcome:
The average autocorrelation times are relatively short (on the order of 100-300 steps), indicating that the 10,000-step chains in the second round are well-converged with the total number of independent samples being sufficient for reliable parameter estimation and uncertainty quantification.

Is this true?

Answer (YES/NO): NO